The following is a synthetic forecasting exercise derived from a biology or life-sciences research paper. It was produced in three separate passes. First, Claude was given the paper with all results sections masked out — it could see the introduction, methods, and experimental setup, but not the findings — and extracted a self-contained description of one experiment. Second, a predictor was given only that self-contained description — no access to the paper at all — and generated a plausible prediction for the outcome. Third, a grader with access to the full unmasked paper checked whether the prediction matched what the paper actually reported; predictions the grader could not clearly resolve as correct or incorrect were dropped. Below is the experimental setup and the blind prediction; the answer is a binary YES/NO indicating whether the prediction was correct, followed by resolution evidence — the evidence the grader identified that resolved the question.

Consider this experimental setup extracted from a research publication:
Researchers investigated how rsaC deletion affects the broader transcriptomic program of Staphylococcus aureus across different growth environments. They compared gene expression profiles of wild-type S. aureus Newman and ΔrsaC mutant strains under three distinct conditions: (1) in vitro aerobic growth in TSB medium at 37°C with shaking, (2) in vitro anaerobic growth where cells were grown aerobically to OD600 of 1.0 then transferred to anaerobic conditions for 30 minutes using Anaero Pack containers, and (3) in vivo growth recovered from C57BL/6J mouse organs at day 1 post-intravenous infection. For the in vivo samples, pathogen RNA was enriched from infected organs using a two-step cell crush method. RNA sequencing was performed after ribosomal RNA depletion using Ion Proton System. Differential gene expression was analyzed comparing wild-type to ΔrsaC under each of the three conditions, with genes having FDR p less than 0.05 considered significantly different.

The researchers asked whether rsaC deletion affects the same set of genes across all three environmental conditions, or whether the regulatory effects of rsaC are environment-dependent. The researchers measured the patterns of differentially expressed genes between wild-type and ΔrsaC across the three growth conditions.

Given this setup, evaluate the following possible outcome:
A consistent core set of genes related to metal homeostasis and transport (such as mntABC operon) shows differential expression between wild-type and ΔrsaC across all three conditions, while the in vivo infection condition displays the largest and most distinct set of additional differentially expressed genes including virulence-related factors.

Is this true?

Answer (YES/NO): NO